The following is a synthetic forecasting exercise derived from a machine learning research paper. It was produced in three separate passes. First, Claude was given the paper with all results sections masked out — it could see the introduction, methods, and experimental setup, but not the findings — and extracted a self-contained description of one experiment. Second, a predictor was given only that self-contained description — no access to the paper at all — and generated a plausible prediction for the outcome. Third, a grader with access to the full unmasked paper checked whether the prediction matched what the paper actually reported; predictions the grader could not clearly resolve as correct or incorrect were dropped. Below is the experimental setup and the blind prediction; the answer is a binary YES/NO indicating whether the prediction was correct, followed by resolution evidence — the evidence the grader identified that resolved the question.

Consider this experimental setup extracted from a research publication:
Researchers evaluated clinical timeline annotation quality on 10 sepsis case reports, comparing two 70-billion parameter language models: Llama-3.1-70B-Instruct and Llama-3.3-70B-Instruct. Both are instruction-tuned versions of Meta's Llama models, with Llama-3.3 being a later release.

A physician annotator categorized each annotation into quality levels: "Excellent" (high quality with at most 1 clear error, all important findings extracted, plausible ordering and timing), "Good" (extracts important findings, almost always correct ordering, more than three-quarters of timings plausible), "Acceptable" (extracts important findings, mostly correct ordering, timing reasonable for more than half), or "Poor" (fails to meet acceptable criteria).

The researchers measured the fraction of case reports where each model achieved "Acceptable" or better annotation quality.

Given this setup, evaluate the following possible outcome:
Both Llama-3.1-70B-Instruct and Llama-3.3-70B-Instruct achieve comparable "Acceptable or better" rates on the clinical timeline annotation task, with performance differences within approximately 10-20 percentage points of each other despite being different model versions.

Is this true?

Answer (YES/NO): NO